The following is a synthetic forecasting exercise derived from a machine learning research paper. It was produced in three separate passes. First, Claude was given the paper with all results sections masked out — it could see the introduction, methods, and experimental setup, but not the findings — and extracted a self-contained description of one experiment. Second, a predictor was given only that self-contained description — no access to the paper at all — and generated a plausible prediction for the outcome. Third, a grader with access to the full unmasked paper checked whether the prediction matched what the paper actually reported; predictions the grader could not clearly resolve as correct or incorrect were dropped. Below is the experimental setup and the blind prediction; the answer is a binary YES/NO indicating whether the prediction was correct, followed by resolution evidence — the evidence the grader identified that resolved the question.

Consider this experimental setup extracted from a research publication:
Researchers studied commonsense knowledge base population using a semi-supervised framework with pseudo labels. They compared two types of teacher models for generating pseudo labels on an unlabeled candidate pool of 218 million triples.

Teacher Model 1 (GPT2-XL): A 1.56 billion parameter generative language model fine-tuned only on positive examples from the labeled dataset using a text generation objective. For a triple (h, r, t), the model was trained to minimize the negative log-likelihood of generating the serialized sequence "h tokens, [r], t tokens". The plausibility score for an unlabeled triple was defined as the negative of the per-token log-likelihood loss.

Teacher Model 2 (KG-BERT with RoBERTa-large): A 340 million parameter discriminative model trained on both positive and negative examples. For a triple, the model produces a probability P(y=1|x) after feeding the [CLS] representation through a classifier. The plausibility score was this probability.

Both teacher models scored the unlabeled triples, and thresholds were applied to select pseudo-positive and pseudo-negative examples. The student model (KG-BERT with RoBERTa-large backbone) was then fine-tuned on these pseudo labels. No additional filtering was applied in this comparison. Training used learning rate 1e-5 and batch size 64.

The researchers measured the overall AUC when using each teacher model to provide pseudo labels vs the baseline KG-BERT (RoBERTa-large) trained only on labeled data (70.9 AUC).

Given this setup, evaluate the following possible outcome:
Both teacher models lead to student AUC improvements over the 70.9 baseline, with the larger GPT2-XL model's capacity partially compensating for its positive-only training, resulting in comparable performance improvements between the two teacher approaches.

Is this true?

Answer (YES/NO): NO